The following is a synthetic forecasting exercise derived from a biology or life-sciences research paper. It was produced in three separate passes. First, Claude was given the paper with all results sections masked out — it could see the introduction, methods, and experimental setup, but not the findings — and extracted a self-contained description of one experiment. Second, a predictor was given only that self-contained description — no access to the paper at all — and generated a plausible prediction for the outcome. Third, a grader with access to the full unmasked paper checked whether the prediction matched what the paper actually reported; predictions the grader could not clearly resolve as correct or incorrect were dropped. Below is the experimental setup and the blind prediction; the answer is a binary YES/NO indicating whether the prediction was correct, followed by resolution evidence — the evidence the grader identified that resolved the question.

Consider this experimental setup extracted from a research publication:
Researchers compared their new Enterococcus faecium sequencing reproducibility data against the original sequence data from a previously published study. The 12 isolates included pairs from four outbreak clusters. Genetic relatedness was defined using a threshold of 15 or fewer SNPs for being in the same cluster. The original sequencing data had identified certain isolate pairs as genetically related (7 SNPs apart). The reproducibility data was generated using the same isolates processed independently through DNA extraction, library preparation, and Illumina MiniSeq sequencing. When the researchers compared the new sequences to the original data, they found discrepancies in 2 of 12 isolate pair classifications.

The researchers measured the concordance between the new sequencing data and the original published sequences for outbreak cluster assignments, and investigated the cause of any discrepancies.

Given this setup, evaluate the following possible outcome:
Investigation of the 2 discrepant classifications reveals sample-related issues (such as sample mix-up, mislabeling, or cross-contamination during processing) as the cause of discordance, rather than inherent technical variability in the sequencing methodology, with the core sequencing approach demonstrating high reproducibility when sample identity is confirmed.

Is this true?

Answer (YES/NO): NO